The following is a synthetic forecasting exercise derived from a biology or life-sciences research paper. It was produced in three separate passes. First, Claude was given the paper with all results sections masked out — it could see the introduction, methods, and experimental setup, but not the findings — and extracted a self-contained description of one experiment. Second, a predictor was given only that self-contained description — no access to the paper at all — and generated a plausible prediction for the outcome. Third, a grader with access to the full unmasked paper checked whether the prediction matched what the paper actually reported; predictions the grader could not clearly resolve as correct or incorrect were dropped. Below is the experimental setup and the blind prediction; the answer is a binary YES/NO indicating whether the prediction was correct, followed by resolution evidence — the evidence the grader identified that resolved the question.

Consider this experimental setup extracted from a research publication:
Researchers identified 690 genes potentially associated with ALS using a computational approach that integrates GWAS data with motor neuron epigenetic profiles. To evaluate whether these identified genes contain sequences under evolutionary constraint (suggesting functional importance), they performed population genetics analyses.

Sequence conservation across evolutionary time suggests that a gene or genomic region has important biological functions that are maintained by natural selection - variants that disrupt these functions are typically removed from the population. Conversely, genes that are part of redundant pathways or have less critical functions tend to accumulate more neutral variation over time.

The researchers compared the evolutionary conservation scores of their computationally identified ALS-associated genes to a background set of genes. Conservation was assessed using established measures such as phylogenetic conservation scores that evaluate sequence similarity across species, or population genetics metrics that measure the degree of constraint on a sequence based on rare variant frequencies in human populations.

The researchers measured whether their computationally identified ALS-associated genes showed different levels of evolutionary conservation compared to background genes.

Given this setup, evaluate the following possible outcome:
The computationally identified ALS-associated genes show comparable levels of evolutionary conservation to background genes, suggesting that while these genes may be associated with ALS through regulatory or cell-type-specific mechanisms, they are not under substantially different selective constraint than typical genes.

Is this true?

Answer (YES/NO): NO